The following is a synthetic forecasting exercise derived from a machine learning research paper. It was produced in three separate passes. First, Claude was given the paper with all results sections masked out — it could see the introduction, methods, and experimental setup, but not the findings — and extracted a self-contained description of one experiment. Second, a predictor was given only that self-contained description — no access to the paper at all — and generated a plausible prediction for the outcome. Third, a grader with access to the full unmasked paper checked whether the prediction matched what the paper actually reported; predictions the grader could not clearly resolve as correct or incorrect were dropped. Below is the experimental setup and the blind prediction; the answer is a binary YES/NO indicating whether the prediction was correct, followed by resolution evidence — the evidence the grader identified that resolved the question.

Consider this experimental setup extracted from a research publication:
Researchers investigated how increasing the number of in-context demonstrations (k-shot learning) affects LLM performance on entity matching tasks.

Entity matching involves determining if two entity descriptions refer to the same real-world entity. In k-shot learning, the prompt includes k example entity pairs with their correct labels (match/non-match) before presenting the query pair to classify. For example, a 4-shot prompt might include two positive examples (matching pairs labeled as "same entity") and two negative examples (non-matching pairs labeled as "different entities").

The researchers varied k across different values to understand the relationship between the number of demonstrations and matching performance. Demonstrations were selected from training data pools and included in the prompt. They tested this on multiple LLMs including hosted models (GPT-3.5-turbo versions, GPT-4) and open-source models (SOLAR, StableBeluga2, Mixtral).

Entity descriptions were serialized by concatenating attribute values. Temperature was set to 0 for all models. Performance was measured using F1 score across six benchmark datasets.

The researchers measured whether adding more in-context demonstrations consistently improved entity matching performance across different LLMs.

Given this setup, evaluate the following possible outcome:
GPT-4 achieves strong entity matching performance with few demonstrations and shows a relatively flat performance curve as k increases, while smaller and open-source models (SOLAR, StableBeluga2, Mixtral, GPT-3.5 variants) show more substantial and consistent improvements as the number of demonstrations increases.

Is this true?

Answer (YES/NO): NO